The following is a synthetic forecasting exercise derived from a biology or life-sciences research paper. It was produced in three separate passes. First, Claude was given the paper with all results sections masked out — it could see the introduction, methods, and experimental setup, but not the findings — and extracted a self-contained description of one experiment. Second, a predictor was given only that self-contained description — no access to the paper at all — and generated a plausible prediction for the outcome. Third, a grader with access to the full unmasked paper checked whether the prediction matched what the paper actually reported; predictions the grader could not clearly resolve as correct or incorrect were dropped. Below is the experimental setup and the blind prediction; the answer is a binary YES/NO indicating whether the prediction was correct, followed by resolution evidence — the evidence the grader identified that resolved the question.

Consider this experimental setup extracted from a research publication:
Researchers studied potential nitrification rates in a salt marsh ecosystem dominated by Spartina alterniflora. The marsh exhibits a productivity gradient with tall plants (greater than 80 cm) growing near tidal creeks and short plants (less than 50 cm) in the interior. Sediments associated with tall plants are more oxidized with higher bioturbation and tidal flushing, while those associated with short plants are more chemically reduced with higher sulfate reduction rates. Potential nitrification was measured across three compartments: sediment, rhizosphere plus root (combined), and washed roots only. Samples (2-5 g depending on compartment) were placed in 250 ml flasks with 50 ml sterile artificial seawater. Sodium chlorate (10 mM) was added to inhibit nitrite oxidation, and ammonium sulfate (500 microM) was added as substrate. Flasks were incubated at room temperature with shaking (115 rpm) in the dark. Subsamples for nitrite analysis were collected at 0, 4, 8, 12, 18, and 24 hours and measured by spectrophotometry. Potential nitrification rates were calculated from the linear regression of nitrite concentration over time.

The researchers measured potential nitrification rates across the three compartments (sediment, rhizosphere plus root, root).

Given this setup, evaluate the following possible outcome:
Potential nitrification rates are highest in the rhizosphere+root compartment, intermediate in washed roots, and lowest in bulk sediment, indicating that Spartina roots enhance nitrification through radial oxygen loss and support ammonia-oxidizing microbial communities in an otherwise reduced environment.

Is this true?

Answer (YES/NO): NO